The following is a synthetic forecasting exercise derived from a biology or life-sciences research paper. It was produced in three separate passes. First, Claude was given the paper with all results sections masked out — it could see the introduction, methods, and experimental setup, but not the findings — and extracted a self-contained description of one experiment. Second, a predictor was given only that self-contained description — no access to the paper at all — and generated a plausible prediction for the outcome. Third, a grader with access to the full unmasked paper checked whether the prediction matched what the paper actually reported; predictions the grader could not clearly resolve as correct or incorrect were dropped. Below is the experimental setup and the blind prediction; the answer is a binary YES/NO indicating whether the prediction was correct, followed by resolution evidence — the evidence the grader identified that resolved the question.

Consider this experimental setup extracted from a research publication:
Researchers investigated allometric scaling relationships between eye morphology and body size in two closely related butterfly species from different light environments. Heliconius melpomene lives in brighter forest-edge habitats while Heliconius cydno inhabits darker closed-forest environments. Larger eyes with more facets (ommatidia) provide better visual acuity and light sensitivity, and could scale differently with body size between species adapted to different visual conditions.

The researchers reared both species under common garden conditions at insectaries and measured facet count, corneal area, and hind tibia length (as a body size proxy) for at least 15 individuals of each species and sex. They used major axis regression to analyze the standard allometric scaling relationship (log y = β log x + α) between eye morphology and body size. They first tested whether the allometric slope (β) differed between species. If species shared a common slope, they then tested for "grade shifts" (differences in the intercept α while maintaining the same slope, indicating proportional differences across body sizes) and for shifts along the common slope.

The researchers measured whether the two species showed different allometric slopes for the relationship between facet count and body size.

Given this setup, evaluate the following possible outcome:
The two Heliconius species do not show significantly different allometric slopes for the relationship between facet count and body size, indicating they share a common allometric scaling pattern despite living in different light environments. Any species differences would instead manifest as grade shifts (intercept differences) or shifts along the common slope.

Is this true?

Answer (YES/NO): YES